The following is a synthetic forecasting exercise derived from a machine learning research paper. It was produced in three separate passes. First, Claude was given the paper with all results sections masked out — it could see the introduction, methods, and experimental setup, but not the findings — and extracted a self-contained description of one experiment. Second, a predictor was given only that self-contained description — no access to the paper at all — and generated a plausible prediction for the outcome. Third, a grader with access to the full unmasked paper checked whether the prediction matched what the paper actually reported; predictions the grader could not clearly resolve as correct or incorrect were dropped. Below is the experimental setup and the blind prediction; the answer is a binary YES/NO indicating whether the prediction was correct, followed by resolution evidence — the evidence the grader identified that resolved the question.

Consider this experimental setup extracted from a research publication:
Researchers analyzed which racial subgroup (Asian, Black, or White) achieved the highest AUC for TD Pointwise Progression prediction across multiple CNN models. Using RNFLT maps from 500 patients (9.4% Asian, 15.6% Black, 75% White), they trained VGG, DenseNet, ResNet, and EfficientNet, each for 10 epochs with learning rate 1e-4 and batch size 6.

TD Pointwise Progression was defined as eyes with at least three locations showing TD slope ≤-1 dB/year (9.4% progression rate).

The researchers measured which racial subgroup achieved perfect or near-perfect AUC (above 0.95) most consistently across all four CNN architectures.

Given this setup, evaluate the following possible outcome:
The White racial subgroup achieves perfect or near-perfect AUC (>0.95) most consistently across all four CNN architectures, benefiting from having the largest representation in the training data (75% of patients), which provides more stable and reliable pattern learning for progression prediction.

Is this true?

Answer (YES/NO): NO